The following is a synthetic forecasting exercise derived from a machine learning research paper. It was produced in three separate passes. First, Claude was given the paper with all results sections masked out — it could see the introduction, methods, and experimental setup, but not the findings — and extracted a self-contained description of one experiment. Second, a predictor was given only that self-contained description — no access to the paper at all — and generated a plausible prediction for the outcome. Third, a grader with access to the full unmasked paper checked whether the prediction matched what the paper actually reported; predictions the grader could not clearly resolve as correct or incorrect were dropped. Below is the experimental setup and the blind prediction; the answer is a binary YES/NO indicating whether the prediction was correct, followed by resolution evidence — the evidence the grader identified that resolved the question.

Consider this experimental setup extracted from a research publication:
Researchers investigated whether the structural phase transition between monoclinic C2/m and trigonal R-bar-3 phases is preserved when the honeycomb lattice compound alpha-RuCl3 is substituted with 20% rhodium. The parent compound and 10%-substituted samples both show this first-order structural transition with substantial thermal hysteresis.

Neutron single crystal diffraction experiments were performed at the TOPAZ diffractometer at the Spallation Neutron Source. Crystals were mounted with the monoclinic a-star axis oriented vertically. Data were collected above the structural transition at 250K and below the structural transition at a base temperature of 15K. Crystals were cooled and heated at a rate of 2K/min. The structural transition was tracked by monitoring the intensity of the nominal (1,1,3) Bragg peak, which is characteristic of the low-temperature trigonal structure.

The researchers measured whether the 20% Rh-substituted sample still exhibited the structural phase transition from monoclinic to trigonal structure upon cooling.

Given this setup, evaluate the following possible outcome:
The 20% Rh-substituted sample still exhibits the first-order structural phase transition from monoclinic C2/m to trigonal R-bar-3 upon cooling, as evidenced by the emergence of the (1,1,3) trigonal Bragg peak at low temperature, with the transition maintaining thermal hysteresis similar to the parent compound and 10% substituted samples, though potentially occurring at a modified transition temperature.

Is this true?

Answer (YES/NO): YES